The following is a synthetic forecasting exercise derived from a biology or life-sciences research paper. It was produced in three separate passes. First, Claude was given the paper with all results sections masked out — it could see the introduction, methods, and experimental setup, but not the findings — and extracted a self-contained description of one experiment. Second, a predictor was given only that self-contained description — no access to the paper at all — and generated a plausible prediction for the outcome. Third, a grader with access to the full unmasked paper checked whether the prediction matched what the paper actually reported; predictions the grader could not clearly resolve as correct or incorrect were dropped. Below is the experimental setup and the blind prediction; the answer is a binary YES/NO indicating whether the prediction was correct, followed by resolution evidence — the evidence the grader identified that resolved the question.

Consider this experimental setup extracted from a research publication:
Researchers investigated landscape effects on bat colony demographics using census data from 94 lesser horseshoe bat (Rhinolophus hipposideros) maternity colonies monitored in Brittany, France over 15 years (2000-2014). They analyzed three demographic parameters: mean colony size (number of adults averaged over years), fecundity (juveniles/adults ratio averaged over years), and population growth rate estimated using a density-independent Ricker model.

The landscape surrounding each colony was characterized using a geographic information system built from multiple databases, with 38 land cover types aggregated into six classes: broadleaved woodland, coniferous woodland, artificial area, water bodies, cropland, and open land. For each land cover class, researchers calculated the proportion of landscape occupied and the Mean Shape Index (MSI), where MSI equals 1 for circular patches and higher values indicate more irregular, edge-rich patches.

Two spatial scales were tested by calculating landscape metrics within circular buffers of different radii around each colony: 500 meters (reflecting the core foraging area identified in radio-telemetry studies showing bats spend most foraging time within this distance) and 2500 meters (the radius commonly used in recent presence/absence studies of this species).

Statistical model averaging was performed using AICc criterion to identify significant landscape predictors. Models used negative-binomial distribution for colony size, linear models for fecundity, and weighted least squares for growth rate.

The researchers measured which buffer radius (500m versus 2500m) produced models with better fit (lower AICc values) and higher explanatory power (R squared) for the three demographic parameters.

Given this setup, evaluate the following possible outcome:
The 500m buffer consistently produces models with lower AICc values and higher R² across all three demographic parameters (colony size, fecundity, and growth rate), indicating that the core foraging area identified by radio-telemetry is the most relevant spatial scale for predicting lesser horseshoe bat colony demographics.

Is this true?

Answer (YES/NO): YES